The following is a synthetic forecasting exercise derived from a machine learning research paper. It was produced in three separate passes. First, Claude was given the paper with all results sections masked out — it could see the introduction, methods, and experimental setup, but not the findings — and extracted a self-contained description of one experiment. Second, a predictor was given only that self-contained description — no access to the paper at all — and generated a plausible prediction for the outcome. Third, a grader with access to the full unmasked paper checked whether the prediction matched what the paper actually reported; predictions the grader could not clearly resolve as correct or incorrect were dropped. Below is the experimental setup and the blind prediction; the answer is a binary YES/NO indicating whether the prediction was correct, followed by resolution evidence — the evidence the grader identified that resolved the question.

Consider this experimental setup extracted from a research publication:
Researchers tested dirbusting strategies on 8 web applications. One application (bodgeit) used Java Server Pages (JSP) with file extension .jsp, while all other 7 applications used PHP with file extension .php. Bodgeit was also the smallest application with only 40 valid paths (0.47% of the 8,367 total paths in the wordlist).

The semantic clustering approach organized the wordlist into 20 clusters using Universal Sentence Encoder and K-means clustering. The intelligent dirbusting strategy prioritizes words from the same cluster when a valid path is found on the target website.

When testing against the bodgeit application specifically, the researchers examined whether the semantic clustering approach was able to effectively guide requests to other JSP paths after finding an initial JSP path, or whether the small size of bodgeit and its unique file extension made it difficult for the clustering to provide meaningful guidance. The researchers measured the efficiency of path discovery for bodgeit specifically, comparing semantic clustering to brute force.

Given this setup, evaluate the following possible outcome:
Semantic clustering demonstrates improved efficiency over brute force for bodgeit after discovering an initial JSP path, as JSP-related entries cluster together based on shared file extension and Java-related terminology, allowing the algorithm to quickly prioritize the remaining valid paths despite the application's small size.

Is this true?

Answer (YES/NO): YES